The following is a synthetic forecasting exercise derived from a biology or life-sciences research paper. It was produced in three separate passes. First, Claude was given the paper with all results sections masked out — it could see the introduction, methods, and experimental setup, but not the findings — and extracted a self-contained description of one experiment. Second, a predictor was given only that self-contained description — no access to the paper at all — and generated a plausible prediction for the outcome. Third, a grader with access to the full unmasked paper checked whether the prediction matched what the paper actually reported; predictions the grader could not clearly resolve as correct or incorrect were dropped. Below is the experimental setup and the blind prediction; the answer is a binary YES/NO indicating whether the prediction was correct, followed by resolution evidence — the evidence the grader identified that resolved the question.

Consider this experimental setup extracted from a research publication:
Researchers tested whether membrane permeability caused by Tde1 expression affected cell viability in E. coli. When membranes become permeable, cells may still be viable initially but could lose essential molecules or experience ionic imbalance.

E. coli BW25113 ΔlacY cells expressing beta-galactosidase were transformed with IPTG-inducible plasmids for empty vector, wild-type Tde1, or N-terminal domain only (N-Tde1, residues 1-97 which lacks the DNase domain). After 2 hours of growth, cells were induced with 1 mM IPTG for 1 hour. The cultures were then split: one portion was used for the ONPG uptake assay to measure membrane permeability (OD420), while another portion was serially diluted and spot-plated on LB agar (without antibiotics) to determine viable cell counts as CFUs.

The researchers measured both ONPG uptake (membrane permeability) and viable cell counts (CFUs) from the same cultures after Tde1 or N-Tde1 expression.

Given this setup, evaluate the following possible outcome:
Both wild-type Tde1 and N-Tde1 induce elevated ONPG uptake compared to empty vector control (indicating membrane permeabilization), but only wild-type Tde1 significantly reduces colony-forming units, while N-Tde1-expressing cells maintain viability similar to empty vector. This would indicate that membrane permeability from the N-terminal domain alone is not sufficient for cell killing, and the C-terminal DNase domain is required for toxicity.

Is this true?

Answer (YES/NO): NO